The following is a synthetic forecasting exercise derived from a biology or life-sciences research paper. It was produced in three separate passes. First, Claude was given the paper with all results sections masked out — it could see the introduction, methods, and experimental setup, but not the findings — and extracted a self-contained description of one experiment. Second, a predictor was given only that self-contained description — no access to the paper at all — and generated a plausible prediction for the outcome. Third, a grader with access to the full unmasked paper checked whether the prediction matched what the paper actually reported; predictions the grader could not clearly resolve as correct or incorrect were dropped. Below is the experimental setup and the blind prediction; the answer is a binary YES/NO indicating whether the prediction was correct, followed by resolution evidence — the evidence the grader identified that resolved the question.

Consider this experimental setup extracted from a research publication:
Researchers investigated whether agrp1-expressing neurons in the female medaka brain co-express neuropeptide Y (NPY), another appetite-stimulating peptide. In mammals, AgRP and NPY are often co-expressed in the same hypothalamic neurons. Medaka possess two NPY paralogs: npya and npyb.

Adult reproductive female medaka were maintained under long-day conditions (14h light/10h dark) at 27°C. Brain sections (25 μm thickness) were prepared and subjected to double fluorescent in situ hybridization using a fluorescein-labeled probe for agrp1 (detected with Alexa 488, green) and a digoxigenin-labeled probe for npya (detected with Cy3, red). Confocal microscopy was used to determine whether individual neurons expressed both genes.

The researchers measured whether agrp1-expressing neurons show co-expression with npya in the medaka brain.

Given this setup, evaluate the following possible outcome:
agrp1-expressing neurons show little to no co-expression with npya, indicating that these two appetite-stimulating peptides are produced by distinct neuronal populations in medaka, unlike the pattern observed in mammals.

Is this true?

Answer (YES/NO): YES